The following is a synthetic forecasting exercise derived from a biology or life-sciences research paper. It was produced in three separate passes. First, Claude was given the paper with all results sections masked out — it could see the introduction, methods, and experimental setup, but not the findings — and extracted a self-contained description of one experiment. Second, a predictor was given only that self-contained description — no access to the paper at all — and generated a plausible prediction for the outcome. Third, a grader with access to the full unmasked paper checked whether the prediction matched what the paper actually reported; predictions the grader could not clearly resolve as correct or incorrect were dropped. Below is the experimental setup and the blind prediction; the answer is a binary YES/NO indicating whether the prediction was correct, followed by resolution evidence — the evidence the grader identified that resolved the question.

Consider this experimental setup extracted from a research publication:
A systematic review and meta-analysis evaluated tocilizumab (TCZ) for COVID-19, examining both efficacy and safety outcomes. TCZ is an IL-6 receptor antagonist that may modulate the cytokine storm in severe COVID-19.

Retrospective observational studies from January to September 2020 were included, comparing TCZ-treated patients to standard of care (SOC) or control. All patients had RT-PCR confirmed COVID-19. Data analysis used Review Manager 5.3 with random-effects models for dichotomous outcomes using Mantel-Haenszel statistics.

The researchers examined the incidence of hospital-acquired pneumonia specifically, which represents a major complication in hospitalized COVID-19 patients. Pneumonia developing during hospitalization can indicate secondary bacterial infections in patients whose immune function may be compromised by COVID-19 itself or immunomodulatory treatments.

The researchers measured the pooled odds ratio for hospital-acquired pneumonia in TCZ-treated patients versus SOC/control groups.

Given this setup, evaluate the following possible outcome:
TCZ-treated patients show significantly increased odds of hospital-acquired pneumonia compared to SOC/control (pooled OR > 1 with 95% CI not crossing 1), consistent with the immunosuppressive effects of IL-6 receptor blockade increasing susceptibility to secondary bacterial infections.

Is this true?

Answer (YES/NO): YES